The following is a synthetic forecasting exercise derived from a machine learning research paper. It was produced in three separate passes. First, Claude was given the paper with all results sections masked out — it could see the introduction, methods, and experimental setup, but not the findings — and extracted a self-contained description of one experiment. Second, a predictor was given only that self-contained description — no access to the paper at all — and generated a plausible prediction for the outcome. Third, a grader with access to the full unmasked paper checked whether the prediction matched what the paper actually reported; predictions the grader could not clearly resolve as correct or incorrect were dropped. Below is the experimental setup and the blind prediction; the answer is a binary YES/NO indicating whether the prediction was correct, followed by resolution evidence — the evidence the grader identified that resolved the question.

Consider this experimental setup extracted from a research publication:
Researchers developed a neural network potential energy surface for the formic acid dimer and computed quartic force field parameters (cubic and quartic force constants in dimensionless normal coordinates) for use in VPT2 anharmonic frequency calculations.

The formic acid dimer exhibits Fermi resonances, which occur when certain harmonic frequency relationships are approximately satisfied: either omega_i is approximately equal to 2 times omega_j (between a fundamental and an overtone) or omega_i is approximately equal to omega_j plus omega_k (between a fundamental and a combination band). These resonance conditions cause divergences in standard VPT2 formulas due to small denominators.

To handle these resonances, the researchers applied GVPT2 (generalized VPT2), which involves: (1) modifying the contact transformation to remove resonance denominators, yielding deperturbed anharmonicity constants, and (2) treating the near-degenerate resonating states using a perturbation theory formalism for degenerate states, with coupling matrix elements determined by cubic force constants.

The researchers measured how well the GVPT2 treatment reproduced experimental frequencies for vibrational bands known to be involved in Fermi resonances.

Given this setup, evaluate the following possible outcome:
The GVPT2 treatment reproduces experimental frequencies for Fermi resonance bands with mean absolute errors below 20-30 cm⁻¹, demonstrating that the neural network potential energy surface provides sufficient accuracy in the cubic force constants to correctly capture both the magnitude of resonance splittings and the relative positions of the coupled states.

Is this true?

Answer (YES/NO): NO